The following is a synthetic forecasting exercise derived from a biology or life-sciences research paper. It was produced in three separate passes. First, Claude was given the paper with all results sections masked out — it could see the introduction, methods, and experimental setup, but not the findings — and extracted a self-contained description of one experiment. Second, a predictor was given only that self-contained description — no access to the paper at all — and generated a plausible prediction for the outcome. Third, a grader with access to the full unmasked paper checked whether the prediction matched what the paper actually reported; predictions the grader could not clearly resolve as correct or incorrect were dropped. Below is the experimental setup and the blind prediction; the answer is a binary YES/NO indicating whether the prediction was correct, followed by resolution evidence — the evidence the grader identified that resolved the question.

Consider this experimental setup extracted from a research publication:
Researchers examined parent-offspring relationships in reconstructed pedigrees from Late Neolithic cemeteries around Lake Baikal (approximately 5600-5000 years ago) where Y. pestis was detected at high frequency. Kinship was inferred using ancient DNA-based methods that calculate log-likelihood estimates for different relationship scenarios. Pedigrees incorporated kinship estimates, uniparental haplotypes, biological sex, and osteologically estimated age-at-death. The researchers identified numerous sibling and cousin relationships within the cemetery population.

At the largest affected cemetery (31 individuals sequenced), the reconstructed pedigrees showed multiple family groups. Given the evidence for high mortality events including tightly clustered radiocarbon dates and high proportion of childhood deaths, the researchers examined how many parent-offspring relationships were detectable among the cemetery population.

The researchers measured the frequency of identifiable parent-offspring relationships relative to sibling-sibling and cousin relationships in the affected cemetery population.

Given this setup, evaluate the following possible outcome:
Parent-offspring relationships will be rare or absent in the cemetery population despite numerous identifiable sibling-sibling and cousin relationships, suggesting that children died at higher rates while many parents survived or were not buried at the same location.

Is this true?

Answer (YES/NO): YES